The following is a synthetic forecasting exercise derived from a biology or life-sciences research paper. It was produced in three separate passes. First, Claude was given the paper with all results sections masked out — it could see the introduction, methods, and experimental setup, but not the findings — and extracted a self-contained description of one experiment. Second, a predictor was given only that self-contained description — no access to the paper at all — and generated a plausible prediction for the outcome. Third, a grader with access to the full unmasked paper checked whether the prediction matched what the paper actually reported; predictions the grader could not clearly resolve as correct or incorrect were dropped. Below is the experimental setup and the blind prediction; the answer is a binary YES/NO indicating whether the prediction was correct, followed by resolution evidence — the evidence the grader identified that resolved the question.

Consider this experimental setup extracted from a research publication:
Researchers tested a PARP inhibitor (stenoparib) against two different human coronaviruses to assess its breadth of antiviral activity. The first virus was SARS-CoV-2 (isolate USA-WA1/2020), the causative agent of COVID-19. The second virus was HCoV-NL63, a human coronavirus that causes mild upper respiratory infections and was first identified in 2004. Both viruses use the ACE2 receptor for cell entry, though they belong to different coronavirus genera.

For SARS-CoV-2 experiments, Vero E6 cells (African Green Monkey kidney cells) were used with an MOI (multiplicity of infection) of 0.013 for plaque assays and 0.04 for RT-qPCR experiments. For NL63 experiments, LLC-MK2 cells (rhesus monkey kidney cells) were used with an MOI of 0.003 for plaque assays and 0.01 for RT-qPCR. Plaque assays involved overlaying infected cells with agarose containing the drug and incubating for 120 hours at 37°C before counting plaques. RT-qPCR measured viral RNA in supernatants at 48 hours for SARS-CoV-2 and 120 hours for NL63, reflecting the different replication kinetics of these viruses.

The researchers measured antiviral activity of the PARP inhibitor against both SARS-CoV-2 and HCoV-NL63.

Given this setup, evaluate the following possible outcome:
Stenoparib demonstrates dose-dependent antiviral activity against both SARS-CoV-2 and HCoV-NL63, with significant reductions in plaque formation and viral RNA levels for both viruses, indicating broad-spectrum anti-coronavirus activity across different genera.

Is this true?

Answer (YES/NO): YES